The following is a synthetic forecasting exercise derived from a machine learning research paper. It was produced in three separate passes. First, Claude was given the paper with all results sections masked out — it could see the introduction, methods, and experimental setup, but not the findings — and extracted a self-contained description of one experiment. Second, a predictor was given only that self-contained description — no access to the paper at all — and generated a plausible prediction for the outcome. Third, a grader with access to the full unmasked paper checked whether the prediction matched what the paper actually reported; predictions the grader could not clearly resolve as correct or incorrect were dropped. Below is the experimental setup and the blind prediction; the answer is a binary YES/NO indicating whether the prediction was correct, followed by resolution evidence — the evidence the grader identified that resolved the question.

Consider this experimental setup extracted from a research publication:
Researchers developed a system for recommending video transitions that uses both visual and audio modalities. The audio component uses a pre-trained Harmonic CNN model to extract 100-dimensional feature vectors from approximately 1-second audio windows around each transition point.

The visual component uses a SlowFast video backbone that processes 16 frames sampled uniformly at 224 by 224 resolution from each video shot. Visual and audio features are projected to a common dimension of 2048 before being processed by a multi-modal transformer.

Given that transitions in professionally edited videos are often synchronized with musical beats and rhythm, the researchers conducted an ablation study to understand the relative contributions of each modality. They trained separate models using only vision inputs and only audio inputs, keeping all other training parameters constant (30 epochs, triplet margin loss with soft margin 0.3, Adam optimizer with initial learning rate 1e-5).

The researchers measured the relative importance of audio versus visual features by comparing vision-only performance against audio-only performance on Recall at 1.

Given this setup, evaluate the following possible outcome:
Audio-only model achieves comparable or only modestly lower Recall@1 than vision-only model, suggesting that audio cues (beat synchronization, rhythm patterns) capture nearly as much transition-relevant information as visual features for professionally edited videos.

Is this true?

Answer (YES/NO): NO